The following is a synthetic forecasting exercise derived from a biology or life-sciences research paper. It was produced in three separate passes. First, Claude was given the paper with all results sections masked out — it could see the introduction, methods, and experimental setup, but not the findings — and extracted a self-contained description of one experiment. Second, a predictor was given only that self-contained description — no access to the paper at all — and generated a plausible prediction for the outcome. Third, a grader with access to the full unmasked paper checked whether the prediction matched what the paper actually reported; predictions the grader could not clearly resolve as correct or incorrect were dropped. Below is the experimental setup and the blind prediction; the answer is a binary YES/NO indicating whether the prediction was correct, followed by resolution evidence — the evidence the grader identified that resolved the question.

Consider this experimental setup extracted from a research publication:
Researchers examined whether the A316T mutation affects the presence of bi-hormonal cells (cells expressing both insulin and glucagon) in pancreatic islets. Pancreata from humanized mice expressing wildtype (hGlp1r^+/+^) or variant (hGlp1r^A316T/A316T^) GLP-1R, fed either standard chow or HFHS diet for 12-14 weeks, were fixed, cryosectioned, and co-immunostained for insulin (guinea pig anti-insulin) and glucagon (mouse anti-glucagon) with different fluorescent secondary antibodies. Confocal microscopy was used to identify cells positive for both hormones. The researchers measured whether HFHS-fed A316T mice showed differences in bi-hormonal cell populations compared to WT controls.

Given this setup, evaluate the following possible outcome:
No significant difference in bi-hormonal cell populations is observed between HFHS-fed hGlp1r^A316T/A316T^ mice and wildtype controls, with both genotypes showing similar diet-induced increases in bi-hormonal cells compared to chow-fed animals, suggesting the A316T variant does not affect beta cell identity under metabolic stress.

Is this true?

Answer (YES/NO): NO